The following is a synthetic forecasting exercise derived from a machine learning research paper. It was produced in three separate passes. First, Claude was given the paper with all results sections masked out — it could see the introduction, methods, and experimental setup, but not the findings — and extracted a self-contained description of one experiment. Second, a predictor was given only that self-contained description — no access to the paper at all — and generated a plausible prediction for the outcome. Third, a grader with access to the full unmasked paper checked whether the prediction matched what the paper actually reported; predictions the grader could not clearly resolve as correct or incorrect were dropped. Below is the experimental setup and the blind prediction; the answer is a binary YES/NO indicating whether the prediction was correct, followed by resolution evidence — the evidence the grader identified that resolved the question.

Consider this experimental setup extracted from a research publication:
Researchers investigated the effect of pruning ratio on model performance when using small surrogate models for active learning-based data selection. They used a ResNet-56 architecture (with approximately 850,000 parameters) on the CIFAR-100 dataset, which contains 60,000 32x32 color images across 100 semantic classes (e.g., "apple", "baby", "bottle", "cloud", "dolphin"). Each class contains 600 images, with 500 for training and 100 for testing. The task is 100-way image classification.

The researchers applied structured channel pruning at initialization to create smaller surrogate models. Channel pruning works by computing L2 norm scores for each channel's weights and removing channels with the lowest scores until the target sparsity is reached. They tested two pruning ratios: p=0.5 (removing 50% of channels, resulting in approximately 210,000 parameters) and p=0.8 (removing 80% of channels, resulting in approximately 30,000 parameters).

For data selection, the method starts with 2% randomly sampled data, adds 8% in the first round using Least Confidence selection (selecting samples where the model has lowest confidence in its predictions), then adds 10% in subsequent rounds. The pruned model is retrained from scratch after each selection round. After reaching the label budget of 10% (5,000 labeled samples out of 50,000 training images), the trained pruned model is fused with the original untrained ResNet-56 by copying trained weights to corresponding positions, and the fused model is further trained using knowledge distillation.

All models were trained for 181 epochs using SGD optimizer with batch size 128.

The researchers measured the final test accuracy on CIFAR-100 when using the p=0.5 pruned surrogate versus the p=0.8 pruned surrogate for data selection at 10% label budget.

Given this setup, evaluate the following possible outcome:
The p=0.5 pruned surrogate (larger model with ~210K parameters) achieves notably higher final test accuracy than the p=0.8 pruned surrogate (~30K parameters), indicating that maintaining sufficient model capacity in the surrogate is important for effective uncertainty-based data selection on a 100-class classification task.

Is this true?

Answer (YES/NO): YES